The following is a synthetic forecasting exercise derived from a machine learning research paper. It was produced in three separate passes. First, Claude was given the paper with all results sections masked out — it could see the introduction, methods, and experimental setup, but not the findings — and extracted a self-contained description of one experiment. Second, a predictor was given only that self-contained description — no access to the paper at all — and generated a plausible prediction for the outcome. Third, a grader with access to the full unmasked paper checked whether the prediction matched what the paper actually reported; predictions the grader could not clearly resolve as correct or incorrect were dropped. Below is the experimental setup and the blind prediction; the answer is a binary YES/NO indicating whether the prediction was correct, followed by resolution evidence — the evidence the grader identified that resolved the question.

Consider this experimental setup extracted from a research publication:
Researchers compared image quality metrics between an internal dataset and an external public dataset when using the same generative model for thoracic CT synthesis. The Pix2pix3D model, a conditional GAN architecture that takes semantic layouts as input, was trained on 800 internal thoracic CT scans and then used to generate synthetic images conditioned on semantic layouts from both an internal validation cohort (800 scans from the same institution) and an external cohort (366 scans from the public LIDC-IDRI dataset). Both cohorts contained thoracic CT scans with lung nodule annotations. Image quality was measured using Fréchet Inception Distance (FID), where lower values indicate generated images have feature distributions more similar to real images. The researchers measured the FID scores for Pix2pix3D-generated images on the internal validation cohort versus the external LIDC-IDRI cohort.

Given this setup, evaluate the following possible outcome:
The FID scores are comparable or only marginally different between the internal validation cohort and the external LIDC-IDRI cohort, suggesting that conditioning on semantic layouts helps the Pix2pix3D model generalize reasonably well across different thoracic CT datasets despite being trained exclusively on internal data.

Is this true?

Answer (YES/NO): NO